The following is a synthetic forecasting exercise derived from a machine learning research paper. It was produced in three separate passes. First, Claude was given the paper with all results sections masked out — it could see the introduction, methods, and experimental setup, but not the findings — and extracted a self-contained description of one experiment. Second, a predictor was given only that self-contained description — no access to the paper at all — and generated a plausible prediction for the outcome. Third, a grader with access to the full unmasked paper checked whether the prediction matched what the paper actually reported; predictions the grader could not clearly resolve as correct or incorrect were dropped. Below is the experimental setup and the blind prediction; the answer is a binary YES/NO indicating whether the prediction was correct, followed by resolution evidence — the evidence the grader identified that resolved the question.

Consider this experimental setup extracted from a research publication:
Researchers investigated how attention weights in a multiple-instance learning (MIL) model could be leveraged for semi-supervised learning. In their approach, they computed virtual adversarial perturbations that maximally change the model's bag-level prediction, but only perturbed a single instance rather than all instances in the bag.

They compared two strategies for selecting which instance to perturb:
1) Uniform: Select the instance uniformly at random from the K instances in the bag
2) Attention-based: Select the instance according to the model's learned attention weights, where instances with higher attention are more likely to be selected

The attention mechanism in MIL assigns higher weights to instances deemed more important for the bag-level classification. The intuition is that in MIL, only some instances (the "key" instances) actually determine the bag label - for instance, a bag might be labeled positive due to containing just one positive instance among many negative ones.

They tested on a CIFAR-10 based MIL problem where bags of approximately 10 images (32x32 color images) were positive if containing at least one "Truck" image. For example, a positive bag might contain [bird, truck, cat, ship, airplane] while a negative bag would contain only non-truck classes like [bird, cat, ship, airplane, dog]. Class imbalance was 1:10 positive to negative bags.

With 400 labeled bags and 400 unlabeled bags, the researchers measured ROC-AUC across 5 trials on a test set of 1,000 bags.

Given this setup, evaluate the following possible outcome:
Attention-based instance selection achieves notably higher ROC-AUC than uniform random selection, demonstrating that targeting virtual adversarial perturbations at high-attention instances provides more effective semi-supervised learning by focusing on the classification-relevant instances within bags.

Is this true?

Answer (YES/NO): NO